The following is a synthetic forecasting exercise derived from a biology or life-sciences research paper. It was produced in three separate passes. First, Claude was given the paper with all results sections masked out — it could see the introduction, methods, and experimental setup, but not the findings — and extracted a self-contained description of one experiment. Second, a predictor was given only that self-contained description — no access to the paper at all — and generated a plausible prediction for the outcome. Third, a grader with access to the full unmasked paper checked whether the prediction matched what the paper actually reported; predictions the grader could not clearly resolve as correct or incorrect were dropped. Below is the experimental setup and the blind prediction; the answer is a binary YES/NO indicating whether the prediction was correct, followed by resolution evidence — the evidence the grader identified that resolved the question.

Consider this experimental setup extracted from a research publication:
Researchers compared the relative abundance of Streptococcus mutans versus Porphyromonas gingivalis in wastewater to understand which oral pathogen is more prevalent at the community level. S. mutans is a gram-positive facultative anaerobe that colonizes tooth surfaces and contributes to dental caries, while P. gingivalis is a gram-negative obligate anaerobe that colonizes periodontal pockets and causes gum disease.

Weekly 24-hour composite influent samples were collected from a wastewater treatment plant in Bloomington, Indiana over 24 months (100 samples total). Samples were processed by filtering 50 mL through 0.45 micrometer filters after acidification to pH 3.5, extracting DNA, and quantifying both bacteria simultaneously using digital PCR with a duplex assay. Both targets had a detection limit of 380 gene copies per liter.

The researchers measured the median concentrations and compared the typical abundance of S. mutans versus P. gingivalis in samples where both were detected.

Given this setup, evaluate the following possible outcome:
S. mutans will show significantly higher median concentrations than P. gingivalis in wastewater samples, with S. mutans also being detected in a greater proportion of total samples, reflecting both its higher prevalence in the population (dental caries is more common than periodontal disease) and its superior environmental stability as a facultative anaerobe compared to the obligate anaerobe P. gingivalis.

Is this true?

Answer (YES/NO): YES